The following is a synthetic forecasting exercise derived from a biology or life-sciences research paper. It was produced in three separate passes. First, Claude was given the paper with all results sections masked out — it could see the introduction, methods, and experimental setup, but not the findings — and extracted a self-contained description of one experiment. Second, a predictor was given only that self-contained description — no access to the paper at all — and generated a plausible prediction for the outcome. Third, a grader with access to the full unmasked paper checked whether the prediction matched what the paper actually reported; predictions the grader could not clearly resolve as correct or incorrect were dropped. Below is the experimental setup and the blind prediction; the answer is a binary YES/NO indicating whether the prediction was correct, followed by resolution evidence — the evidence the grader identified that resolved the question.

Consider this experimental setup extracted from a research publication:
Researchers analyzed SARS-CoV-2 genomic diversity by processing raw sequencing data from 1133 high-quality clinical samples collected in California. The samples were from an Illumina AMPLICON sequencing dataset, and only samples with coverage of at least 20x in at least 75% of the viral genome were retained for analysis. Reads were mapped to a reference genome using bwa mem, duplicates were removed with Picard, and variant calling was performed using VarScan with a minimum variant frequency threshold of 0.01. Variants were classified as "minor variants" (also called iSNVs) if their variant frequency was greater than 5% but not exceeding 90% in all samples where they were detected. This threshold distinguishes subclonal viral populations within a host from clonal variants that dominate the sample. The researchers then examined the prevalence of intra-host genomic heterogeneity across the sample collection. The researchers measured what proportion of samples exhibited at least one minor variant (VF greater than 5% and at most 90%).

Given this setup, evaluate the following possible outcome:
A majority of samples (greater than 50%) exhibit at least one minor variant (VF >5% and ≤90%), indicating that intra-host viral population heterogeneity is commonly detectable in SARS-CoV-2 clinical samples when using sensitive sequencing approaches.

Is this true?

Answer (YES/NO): YES